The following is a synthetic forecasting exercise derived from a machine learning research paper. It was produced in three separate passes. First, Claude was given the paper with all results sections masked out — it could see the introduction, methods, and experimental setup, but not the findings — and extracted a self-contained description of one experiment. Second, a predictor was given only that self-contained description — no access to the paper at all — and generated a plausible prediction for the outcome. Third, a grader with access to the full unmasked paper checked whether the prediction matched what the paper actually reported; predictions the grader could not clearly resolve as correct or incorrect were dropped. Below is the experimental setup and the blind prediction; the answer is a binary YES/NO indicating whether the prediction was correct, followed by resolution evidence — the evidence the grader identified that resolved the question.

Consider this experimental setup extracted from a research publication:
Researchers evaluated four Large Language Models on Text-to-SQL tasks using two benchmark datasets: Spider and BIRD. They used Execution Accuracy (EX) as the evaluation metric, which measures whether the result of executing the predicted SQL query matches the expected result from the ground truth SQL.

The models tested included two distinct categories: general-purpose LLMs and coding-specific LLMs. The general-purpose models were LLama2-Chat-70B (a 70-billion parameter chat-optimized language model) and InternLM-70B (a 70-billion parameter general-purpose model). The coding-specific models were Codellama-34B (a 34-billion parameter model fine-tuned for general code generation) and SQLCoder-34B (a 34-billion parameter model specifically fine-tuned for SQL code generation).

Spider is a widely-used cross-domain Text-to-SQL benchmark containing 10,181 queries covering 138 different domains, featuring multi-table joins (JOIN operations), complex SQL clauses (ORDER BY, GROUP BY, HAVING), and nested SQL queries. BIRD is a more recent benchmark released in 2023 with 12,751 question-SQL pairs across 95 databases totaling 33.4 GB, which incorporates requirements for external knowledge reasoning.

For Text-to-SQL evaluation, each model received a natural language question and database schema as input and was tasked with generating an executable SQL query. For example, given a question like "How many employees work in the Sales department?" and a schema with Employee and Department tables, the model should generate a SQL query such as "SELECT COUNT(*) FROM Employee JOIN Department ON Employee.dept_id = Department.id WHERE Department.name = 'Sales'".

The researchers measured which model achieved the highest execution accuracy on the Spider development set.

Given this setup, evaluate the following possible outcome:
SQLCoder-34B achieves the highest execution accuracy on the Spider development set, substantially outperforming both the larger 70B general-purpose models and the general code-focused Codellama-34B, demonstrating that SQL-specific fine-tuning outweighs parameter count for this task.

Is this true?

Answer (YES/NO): NO